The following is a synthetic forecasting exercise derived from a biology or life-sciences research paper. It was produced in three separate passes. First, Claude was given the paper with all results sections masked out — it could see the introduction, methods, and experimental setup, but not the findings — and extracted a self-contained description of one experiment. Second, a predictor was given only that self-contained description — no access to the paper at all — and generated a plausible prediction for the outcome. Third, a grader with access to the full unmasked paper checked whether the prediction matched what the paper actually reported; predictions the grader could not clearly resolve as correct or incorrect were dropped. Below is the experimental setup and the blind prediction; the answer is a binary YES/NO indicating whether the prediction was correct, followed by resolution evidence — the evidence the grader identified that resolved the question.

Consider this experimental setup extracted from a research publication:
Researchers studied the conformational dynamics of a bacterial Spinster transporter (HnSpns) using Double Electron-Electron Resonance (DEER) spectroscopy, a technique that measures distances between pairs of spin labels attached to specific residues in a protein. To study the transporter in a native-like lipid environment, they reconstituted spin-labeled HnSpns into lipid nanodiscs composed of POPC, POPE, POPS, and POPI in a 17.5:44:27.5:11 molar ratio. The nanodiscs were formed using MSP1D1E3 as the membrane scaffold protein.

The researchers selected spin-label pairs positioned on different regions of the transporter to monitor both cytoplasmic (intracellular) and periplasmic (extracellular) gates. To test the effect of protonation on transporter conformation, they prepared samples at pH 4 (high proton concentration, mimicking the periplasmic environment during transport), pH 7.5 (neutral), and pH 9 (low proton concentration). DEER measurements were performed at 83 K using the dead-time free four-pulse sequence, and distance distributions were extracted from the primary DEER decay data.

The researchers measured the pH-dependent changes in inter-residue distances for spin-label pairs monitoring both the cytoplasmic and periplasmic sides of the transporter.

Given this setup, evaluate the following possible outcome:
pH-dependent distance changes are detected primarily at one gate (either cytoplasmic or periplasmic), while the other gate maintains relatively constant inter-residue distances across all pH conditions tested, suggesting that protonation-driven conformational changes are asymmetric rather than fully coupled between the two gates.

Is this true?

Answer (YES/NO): NO